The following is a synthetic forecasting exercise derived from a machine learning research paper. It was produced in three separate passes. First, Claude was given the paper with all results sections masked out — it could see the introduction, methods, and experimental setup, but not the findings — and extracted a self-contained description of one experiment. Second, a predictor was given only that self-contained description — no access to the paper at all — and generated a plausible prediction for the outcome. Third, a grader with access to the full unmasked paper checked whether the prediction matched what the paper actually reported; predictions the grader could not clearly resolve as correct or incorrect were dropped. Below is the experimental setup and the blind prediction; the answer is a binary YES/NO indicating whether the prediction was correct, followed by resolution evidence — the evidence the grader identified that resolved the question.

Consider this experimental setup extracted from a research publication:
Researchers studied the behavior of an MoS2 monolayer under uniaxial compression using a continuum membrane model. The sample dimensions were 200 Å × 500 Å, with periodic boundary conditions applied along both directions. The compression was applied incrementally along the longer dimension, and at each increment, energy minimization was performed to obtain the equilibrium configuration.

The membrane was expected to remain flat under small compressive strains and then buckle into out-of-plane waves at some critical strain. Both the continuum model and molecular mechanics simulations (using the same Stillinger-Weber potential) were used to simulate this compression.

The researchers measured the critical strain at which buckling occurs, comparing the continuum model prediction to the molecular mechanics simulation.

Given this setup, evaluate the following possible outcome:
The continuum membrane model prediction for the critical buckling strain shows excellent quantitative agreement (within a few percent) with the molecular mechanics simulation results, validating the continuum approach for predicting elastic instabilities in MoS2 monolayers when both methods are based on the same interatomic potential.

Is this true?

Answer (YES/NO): YES